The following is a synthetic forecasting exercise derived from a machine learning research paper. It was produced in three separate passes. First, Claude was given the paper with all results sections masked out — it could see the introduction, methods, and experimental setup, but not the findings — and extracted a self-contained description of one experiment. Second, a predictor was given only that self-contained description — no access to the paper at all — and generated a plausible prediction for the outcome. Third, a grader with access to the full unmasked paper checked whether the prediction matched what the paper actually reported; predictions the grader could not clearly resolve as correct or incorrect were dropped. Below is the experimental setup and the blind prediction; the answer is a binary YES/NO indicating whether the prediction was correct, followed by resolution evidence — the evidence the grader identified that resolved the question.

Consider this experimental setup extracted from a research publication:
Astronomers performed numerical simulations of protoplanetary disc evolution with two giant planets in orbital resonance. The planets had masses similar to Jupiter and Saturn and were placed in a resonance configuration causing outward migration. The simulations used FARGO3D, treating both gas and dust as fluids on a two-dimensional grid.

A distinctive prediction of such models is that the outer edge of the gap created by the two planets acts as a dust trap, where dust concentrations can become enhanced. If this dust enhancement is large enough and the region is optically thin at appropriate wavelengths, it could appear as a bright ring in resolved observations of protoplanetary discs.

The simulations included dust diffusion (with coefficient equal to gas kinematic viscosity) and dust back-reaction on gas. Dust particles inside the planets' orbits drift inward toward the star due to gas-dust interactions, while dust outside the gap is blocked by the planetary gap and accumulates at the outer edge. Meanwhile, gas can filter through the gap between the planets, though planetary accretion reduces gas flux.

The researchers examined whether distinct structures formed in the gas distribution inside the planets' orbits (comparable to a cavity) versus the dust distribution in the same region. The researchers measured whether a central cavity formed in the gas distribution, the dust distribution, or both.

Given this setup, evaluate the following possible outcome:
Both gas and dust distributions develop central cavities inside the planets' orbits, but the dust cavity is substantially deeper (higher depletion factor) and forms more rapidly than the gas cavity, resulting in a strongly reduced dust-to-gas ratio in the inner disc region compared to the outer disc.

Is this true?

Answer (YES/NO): NO